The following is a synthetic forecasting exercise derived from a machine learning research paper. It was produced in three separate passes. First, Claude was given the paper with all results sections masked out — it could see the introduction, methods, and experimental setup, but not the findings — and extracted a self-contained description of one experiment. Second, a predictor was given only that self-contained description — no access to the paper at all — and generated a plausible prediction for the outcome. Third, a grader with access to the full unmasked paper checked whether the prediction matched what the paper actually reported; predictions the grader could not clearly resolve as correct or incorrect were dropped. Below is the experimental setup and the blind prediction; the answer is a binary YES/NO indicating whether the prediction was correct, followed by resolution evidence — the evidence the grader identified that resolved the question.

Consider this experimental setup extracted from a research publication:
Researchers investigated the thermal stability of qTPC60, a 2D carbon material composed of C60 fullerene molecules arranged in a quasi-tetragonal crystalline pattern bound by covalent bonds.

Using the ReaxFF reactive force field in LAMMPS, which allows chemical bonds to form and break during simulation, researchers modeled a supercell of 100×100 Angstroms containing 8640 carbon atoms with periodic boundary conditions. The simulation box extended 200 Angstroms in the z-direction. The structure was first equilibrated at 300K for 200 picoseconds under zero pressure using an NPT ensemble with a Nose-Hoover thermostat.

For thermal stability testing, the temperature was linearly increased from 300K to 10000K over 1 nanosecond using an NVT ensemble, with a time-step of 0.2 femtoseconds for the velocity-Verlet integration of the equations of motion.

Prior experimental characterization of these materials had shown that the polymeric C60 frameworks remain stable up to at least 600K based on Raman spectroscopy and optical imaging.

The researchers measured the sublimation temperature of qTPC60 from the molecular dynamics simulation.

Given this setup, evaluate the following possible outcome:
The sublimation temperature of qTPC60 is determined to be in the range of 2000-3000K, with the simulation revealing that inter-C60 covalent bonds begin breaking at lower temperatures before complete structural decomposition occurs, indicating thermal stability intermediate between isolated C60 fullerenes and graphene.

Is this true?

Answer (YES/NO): NO